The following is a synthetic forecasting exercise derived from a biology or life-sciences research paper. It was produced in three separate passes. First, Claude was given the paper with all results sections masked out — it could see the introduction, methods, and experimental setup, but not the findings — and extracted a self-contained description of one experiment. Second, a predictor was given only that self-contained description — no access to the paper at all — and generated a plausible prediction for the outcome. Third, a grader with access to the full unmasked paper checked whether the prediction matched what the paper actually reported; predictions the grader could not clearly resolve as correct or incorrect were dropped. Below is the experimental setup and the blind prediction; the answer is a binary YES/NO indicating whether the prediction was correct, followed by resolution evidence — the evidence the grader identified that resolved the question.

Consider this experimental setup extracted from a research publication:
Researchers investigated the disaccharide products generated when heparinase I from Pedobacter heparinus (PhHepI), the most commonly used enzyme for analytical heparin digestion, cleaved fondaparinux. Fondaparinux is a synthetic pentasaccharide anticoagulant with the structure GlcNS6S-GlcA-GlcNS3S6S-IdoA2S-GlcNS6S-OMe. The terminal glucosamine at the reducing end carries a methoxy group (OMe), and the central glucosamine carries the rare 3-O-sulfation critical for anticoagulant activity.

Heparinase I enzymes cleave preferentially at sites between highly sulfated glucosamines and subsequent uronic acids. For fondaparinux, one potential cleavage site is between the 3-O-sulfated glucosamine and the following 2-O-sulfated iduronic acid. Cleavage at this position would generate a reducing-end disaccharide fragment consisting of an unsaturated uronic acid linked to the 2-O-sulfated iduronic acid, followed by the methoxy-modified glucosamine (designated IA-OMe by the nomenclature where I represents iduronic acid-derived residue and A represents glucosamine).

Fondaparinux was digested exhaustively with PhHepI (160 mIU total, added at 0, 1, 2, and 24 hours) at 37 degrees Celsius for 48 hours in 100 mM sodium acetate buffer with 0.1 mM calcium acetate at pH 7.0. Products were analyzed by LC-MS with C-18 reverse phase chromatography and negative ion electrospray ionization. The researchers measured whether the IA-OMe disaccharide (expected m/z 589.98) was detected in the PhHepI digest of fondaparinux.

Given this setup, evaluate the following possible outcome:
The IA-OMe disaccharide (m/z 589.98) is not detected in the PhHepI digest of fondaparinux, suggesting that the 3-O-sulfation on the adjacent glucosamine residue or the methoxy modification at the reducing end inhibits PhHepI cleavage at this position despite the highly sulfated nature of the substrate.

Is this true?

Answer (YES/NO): NO